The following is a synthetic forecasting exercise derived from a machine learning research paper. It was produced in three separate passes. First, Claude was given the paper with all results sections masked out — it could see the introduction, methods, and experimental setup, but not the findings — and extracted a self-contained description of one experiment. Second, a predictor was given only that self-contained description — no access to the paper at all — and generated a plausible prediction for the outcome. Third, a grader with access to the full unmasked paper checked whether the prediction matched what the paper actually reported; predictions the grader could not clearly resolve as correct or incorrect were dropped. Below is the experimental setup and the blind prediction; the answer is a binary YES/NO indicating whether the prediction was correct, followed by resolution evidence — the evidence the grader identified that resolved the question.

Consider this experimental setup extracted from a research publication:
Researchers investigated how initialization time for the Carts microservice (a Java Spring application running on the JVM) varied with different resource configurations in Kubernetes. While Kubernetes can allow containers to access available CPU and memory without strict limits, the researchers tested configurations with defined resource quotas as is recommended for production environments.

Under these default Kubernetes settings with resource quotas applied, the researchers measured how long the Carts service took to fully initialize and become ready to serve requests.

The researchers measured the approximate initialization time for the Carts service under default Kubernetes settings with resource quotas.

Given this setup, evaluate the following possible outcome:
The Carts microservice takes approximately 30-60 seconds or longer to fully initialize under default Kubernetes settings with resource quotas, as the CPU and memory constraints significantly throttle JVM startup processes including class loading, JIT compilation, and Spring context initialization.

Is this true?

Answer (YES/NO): NO